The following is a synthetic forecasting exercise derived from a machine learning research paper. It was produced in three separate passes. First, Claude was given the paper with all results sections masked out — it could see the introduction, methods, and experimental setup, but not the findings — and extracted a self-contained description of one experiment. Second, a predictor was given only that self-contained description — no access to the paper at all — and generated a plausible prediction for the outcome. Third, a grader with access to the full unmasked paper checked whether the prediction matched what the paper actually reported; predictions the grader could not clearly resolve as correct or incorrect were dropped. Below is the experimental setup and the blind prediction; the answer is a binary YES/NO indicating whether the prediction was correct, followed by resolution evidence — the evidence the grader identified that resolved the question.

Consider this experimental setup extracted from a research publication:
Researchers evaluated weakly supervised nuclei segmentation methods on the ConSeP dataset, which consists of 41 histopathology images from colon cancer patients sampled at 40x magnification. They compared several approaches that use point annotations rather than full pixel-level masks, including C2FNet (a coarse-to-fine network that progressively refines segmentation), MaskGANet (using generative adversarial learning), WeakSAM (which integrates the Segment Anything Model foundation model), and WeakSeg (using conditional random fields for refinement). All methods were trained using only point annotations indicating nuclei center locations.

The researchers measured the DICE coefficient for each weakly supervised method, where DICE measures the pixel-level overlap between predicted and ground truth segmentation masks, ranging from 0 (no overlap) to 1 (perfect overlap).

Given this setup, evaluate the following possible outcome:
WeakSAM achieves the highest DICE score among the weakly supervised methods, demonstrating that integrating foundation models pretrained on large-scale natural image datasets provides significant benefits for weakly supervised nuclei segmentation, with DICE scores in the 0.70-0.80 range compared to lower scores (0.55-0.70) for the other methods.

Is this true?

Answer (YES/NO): NO